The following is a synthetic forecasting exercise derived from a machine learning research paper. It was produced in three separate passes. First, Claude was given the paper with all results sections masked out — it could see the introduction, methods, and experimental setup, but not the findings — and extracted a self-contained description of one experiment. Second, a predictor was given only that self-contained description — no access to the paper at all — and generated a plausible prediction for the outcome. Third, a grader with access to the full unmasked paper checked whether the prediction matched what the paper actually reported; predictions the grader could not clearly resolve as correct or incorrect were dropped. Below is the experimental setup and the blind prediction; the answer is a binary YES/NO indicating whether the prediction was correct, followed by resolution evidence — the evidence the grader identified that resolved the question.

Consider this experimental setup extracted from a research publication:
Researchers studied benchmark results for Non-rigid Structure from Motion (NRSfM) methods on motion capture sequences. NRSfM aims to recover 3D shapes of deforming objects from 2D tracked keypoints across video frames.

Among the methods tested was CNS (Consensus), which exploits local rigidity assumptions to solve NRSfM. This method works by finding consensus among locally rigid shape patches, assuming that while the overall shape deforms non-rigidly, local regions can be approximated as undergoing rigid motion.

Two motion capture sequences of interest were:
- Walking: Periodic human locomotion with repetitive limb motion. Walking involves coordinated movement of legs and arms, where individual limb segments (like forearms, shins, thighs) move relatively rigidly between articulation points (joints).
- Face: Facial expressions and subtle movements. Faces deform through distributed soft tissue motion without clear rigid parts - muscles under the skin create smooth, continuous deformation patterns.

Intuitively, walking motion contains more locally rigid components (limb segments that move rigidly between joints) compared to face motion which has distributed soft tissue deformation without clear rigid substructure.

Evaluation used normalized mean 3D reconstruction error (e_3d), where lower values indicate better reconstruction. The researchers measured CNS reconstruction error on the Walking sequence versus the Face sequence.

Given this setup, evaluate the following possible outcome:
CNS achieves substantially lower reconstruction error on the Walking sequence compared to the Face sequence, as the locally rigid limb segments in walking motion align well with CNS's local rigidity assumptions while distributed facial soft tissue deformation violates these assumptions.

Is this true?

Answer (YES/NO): NO